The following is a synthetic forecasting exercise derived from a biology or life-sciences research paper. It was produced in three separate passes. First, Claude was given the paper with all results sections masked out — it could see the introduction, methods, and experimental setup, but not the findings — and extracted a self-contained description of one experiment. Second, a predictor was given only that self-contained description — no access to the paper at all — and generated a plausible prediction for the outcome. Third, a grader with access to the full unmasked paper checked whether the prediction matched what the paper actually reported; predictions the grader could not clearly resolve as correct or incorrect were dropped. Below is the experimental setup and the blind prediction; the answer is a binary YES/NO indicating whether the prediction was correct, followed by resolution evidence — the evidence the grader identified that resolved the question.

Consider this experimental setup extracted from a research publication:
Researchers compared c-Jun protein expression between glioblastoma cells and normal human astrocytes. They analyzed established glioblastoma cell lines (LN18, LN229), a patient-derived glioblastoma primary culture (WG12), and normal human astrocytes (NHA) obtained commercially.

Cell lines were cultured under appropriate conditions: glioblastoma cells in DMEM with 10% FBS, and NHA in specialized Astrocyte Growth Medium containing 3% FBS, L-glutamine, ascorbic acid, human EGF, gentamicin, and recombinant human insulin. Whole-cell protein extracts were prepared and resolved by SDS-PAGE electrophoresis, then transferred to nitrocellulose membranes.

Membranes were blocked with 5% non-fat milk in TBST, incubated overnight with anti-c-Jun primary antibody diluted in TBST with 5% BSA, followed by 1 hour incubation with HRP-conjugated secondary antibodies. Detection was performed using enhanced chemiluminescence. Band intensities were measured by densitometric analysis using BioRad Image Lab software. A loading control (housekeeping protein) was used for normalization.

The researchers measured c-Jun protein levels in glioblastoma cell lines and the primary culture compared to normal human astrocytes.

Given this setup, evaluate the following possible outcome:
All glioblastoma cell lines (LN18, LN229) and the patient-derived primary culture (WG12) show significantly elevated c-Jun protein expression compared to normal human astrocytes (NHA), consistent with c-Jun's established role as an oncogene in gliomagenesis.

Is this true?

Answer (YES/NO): NO